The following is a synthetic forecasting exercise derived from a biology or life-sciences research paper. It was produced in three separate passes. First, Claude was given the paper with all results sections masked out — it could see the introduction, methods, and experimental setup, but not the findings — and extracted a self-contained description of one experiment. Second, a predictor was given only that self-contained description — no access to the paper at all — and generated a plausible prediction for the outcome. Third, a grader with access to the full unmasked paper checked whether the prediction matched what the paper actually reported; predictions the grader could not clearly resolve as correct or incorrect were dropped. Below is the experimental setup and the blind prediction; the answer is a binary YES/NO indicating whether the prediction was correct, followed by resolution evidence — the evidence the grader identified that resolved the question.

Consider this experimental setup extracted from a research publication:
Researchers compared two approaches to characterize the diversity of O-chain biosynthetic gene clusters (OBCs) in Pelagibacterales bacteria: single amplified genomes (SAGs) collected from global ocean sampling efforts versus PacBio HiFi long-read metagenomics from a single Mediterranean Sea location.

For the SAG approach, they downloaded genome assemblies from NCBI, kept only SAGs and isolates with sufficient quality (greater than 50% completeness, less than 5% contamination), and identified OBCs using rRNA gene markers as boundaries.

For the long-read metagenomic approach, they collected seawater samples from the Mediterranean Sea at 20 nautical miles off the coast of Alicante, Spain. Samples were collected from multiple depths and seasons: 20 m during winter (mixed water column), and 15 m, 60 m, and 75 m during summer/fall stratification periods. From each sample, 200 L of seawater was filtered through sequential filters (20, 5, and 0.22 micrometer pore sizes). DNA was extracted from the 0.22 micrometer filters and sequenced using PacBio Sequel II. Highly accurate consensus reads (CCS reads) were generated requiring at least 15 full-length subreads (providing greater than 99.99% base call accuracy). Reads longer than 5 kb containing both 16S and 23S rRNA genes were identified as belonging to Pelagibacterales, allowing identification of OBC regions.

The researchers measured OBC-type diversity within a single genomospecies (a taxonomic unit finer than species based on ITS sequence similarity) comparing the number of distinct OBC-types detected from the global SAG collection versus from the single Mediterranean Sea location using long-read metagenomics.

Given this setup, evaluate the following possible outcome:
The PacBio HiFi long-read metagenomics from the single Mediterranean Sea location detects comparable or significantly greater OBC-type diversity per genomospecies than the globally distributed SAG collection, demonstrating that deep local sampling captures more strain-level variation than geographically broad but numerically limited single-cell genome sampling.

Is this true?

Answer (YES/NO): YES